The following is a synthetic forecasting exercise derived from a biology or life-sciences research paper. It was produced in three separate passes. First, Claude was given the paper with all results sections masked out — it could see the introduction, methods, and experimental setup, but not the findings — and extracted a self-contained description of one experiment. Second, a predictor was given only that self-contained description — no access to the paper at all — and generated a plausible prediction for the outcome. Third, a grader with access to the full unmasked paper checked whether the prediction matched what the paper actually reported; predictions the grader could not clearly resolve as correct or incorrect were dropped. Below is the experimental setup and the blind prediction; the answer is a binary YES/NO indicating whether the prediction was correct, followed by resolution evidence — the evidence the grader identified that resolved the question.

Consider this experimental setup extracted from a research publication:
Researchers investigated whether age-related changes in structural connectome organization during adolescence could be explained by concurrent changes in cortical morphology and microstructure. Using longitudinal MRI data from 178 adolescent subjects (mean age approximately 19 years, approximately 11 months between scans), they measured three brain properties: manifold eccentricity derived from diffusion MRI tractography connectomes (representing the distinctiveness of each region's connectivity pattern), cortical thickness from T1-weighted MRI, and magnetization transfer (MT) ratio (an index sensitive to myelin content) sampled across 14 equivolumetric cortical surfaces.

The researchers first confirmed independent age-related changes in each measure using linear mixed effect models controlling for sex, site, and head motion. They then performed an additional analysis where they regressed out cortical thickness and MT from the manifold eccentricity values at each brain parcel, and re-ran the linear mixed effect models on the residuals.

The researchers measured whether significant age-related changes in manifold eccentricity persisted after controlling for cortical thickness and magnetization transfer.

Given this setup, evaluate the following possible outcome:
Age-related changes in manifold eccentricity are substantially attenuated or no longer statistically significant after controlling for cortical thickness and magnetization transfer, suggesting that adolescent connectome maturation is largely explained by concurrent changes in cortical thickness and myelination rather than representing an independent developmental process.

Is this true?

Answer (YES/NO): NO